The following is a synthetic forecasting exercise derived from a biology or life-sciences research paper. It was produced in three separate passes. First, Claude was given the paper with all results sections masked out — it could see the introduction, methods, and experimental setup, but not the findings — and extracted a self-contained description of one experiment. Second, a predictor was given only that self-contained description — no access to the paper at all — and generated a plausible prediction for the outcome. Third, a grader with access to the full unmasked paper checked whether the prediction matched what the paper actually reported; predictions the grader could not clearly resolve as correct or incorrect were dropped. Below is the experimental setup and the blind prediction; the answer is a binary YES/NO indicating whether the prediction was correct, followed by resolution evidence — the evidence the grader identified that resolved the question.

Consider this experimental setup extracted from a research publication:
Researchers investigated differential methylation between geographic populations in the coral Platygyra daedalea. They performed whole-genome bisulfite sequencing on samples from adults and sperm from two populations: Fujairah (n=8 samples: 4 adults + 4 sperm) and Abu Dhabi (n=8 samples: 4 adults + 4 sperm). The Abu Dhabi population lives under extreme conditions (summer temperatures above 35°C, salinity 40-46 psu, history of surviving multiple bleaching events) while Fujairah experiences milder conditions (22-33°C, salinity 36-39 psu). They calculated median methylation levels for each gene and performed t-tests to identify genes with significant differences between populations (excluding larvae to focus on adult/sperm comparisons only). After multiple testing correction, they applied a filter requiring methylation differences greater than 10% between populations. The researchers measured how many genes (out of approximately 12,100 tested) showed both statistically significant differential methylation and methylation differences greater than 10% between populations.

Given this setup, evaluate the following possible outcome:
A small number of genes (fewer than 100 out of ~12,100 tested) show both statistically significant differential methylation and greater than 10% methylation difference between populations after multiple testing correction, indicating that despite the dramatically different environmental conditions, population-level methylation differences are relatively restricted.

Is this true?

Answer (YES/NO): NO